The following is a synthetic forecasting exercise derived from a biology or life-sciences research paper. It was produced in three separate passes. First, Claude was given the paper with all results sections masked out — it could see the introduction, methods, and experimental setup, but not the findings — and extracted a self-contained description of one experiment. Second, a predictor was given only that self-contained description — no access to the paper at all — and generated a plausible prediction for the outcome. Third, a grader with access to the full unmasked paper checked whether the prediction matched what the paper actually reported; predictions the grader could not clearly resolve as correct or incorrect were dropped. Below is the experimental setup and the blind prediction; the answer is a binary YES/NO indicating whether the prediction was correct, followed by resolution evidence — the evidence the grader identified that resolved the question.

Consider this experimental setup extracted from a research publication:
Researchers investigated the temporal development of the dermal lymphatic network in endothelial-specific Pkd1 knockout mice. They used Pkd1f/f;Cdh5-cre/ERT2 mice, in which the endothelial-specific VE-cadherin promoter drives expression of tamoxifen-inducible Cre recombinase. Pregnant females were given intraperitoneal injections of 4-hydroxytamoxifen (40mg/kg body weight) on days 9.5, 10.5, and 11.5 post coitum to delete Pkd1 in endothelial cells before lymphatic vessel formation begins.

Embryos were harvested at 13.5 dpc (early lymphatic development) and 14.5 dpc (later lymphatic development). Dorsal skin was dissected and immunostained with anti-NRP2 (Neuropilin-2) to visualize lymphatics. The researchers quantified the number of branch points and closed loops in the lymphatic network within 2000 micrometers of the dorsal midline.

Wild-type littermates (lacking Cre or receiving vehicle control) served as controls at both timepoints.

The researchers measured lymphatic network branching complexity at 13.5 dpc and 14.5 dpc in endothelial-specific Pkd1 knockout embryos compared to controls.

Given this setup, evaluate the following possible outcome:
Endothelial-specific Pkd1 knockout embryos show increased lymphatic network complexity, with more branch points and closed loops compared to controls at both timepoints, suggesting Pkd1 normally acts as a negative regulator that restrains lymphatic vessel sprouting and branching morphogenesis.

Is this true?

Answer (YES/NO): NO